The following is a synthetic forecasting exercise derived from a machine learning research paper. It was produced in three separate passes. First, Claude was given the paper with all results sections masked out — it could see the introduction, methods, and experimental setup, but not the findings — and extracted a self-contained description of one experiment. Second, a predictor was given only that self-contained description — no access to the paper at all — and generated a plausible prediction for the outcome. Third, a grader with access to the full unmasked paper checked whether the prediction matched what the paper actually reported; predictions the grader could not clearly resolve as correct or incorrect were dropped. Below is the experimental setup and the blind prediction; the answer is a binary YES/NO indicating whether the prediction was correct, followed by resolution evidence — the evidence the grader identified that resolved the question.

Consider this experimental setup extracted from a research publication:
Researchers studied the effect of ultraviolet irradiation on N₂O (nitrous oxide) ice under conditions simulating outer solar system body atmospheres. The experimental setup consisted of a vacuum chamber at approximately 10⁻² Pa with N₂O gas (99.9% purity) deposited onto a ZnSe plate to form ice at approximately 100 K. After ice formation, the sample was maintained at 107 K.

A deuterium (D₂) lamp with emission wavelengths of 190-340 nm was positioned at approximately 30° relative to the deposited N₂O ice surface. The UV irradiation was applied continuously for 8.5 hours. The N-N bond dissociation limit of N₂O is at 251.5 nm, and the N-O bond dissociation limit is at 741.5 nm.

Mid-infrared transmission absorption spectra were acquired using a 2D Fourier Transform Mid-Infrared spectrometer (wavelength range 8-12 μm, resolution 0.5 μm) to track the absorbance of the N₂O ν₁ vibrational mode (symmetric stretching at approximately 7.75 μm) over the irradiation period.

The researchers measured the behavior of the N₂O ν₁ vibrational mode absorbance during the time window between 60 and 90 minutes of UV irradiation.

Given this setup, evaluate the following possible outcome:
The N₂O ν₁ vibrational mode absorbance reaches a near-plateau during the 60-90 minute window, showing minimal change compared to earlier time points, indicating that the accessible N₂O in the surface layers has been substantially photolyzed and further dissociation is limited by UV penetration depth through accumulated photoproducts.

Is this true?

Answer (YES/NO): NO